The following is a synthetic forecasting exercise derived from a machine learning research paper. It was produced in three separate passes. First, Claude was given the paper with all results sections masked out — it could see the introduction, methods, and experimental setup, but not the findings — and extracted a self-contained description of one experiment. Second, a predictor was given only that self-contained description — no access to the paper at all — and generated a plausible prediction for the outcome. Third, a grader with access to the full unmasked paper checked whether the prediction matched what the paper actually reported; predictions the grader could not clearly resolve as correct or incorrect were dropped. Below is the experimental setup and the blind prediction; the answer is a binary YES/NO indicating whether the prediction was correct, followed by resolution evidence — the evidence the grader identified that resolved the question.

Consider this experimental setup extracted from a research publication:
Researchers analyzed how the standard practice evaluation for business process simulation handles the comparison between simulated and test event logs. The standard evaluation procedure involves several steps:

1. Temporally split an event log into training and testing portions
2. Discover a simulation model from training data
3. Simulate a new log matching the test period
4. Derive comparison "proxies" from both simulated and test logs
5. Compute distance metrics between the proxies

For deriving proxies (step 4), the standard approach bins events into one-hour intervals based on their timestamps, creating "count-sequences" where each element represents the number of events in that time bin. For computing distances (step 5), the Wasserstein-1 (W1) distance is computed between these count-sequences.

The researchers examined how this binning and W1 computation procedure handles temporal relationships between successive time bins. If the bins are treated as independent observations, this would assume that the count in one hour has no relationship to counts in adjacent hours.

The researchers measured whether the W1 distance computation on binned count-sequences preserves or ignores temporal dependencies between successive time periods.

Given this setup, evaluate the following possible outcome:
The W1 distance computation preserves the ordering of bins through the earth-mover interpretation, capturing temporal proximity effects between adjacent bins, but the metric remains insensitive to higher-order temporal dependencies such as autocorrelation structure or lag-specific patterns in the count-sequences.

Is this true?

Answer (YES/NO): NO